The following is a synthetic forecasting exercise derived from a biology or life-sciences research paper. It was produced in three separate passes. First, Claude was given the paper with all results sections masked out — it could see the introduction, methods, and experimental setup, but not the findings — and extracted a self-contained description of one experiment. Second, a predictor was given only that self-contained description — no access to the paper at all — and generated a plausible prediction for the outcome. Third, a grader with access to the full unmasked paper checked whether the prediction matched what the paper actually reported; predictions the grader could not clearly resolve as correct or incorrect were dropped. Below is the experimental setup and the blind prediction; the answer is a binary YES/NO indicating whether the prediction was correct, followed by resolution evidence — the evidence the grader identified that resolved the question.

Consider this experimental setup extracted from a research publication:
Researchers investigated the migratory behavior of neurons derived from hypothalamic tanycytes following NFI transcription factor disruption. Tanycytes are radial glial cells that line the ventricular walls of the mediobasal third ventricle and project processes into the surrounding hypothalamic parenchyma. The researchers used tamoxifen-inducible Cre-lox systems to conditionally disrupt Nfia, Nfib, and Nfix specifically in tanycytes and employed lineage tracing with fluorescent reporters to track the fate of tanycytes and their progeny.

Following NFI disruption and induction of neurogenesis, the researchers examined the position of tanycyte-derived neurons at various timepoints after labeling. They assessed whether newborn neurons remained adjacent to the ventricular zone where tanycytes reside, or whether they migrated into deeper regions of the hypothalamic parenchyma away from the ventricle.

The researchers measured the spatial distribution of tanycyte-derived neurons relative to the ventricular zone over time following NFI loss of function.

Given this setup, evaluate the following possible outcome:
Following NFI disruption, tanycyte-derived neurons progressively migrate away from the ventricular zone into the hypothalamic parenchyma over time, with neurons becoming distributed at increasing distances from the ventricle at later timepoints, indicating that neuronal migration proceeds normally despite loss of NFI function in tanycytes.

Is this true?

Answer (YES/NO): YES